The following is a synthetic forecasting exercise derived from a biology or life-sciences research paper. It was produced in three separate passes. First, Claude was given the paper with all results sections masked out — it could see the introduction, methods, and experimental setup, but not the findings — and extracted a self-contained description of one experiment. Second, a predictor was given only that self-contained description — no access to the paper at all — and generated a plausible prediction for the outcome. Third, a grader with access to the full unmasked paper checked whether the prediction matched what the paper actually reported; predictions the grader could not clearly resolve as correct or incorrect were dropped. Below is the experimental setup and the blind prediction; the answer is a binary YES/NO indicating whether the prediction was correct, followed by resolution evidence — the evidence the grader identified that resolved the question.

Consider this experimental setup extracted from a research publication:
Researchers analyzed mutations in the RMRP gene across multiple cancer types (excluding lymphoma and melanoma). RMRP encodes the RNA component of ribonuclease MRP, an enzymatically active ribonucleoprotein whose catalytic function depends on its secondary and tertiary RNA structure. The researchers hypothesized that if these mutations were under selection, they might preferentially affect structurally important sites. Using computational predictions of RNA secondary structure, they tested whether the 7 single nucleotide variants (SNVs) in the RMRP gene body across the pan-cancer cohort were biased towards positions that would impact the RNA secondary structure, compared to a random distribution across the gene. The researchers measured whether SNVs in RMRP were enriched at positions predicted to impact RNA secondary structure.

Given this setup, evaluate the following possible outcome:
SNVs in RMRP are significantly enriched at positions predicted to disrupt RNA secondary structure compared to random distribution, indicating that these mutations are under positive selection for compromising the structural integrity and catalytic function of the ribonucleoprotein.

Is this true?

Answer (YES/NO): YES